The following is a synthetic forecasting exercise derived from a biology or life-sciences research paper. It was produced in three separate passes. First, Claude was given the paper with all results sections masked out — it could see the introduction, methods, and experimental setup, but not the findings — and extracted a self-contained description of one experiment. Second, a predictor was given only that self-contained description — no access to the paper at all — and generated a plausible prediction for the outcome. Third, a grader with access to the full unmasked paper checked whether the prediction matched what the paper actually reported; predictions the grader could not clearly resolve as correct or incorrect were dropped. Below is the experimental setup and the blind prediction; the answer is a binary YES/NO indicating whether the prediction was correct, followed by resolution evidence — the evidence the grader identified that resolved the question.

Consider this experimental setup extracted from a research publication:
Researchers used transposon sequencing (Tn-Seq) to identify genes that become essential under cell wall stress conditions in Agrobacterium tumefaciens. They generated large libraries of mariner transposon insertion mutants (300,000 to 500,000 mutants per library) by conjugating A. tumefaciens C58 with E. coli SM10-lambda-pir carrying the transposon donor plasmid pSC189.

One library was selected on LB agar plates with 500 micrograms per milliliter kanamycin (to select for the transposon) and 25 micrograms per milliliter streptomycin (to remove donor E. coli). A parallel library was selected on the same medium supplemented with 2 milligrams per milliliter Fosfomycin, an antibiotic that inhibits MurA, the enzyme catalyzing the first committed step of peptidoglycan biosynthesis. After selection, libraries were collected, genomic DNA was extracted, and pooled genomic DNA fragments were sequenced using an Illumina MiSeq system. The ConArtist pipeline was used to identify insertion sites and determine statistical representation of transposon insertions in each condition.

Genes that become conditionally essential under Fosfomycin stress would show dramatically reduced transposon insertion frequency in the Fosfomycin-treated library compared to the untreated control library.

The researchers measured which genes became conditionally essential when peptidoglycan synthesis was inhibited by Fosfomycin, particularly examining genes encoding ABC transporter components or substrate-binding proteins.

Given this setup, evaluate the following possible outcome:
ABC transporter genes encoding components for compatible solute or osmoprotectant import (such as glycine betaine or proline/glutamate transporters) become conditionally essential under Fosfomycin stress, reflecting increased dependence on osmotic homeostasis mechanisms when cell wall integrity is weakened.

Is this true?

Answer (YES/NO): NO